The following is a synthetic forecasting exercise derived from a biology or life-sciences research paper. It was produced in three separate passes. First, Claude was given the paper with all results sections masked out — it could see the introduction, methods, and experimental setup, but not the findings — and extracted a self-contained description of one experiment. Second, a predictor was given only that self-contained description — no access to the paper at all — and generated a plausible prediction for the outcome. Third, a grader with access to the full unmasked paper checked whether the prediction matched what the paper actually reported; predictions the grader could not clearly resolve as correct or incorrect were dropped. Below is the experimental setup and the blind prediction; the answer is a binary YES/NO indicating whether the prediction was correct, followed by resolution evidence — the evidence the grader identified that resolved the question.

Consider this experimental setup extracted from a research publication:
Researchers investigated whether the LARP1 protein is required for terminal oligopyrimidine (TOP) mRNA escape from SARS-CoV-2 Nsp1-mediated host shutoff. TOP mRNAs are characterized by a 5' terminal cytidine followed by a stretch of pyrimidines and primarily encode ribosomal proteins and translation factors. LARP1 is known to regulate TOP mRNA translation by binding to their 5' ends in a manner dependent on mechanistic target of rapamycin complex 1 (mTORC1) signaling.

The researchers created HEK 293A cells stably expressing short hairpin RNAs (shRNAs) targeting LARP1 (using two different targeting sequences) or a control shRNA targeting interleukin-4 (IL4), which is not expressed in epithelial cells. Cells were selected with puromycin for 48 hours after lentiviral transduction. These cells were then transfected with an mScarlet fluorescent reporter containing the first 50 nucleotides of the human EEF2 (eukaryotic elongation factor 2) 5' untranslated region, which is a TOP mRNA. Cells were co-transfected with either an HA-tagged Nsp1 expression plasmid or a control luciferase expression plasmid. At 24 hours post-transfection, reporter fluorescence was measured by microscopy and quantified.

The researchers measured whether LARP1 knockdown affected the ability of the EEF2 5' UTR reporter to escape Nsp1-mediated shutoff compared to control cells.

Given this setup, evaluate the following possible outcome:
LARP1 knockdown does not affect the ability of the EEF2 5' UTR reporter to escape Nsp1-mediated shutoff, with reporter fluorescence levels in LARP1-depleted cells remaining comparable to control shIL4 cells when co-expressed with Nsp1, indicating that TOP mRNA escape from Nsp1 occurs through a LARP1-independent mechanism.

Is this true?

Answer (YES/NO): YES